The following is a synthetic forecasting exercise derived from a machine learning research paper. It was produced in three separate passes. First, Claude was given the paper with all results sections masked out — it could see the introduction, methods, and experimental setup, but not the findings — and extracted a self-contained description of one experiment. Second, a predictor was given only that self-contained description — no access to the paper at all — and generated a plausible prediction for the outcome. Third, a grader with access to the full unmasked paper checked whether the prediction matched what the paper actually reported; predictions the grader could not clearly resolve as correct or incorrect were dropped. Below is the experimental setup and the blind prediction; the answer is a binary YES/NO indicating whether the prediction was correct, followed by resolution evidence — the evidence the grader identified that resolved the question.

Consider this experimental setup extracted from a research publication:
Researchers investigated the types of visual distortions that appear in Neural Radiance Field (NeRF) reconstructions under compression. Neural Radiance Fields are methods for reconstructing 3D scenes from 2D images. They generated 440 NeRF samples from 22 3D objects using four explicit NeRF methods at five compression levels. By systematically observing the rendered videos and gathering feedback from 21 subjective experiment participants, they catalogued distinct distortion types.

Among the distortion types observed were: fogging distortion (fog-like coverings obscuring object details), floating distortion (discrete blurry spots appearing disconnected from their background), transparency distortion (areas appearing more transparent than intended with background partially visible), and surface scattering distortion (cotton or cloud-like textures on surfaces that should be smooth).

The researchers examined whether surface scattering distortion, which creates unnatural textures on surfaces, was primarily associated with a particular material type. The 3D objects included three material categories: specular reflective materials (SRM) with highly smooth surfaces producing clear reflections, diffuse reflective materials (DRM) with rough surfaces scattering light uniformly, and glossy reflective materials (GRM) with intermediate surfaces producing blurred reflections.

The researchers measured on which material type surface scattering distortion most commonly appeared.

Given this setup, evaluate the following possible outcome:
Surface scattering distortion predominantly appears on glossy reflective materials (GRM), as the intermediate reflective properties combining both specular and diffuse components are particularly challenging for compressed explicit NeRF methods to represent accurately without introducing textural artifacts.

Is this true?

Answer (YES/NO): NO